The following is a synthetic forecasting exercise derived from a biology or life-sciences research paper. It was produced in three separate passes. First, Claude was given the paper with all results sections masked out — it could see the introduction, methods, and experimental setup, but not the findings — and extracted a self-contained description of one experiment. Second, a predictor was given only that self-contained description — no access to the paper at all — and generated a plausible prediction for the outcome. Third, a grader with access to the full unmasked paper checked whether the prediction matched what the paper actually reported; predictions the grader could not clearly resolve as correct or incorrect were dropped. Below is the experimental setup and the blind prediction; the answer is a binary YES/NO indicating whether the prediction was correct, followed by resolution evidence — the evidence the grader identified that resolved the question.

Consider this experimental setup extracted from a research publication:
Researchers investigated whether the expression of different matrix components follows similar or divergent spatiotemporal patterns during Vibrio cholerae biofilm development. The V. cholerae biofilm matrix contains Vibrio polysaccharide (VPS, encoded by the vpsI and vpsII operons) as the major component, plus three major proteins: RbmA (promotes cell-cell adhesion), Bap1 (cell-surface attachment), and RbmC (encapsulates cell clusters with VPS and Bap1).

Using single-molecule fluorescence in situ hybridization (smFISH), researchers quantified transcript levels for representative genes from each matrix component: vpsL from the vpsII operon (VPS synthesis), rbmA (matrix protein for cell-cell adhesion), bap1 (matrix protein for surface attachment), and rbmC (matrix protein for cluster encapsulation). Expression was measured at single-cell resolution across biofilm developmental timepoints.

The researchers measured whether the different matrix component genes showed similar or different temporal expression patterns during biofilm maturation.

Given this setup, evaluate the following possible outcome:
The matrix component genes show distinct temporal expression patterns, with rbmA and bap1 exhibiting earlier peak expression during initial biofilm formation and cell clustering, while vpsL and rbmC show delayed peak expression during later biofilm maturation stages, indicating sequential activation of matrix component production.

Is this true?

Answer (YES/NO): NO